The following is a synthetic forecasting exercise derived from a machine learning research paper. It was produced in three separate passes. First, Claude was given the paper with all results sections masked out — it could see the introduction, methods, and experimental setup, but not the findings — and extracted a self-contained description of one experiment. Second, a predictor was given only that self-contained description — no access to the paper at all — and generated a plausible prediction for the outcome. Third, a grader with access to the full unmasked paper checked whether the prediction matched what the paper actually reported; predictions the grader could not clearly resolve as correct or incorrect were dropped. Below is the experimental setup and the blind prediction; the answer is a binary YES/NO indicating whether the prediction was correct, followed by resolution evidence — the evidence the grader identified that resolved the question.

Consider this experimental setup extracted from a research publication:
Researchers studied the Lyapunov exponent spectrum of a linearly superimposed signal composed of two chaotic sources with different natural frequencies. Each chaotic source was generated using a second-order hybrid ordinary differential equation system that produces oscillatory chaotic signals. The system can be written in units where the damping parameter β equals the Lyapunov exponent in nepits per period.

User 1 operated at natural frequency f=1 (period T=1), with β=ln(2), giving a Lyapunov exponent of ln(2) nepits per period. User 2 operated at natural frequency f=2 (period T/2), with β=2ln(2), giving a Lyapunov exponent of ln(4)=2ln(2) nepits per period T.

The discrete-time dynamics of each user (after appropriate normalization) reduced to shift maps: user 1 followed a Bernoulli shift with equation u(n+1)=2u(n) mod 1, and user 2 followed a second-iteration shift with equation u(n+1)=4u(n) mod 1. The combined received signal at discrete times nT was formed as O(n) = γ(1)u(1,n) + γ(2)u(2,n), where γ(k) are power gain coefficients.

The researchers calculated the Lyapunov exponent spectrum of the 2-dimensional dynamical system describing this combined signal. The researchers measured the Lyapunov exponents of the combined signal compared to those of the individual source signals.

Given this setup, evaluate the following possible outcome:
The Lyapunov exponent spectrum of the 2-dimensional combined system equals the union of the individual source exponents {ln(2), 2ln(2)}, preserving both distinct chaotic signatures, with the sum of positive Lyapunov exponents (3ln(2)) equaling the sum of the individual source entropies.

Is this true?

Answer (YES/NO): YES